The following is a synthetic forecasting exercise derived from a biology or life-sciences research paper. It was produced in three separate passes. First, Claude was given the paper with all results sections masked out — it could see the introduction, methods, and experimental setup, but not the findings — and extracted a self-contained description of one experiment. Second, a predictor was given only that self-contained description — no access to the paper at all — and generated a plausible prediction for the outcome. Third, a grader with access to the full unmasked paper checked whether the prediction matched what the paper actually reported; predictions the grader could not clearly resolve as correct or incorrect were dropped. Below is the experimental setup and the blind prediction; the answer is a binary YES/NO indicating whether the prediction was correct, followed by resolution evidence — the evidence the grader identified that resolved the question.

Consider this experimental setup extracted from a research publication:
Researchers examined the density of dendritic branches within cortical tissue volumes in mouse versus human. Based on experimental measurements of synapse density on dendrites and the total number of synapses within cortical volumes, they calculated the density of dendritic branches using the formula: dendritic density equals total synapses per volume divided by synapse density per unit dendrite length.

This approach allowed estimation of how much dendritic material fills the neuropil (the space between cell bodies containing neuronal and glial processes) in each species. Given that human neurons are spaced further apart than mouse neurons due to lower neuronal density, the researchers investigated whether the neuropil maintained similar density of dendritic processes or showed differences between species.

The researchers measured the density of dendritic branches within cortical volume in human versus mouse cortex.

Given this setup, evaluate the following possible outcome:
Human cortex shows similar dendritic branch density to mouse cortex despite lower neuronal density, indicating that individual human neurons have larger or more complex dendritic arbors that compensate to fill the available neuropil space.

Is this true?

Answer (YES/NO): YES